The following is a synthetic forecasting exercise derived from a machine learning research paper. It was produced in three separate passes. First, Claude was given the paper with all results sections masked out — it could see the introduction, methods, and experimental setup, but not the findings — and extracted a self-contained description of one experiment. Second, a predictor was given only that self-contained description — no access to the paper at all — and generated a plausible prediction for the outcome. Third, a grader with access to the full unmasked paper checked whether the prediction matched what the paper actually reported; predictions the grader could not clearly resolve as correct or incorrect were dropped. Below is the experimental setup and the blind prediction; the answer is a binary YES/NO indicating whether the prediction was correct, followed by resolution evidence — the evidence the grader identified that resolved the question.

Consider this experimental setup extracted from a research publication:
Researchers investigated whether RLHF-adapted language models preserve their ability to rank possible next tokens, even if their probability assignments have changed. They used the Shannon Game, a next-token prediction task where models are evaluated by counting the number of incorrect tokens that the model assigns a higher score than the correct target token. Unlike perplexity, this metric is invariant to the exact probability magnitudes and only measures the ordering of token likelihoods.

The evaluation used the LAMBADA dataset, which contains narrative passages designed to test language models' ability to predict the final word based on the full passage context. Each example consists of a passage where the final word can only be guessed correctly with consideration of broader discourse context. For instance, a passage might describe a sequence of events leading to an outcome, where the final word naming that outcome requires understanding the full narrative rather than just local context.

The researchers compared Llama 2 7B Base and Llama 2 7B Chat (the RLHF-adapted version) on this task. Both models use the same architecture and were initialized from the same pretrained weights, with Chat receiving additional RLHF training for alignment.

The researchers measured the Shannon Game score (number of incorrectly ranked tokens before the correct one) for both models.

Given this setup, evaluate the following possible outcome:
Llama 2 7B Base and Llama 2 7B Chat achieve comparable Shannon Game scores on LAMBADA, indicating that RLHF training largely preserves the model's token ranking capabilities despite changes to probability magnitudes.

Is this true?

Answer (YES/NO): NO